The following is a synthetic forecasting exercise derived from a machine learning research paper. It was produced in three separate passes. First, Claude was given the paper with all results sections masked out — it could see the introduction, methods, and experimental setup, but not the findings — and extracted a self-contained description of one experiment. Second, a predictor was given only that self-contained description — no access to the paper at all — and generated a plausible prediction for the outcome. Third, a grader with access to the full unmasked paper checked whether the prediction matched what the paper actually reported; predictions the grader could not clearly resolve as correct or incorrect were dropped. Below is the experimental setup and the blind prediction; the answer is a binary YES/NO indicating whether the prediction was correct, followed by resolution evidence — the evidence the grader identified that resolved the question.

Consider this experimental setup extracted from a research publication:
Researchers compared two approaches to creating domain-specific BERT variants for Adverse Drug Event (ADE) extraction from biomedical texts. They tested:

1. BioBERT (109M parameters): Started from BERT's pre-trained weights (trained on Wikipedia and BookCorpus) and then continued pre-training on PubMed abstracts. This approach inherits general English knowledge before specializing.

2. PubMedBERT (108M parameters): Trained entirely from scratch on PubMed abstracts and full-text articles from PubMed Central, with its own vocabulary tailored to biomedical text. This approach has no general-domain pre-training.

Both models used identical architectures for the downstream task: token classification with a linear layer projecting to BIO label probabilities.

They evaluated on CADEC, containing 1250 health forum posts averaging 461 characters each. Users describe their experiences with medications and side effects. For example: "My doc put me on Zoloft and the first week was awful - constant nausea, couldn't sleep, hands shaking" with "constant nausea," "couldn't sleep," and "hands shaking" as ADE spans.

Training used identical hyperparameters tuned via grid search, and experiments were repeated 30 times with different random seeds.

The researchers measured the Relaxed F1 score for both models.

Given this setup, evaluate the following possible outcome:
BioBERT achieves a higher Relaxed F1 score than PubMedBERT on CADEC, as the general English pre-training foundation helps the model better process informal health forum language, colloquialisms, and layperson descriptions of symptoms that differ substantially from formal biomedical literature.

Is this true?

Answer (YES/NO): NO